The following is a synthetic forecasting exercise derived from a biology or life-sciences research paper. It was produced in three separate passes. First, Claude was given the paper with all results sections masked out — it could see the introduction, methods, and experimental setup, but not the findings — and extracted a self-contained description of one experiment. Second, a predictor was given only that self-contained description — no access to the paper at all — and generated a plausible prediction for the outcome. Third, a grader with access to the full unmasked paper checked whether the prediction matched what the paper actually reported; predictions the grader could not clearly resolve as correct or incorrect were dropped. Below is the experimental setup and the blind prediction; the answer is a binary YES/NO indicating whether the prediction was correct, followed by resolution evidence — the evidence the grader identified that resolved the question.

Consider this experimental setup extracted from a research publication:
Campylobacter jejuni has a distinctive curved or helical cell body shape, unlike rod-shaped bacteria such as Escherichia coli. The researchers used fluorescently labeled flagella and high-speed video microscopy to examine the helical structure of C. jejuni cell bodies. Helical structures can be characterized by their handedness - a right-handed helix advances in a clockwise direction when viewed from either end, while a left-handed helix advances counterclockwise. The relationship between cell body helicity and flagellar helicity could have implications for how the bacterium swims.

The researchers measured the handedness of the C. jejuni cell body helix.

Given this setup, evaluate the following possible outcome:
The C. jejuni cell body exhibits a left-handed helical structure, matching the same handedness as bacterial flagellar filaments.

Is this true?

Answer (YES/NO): NO